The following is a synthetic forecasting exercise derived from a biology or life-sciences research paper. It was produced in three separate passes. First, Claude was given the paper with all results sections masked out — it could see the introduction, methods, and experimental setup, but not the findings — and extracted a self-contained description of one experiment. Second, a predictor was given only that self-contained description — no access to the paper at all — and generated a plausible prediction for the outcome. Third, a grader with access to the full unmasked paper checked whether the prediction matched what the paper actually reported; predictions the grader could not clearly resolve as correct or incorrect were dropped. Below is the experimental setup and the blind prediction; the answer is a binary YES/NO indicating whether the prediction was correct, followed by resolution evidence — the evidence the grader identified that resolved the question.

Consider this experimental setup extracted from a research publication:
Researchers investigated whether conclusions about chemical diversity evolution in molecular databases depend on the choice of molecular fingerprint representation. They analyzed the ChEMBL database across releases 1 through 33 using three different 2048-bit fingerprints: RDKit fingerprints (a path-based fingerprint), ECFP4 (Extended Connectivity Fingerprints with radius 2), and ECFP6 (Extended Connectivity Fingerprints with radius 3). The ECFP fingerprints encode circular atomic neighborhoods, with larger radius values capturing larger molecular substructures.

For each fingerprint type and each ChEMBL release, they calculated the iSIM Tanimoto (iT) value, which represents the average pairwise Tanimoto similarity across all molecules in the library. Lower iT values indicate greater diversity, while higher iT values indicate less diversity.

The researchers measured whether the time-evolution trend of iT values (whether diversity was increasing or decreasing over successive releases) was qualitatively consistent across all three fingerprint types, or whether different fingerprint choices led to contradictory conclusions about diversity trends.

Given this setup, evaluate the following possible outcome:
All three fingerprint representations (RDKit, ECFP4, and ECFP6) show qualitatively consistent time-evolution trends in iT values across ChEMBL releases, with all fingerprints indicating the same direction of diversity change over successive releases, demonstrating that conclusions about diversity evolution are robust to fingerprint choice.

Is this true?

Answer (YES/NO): NO